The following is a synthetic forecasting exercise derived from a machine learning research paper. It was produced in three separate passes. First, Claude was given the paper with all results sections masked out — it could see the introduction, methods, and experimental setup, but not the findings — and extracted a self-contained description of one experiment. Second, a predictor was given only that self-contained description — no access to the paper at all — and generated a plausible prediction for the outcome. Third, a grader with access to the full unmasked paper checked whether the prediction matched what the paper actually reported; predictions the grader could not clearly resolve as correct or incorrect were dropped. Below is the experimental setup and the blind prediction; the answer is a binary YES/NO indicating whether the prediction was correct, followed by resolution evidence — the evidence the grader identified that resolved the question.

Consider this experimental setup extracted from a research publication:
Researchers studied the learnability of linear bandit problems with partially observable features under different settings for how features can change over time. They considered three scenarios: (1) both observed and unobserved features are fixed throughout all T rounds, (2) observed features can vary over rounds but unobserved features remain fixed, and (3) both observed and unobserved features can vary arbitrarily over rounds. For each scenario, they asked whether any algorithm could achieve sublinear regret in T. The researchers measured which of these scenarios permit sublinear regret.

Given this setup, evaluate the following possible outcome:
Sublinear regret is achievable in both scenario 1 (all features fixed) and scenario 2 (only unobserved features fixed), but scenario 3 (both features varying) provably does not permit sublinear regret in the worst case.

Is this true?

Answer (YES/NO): YES